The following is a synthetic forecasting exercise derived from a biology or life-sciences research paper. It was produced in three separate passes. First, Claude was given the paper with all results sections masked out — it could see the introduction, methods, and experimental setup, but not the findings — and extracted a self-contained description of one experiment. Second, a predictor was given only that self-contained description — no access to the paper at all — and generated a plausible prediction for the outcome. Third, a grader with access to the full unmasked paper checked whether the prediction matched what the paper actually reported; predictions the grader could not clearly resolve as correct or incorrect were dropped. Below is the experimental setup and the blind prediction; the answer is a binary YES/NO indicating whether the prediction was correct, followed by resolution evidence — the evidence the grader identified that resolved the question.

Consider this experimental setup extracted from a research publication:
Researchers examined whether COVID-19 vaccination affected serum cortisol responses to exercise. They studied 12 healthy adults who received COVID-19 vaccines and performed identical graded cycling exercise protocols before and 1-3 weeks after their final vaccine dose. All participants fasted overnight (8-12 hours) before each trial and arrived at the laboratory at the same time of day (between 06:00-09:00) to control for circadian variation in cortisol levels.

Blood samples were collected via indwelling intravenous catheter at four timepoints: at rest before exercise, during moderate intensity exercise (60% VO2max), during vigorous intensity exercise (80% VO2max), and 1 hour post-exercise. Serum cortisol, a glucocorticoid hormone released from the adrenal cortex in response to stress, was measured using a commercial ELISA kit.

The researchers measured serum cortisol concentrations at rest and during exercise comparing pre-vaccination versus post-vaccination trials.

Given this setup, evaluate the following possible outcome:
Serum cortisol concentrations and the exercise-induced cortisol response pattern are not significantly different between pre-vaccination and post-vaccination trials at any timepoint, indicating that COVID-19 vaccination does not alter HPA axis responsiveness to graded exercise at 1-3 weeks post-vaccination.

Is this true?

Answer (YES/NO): YES